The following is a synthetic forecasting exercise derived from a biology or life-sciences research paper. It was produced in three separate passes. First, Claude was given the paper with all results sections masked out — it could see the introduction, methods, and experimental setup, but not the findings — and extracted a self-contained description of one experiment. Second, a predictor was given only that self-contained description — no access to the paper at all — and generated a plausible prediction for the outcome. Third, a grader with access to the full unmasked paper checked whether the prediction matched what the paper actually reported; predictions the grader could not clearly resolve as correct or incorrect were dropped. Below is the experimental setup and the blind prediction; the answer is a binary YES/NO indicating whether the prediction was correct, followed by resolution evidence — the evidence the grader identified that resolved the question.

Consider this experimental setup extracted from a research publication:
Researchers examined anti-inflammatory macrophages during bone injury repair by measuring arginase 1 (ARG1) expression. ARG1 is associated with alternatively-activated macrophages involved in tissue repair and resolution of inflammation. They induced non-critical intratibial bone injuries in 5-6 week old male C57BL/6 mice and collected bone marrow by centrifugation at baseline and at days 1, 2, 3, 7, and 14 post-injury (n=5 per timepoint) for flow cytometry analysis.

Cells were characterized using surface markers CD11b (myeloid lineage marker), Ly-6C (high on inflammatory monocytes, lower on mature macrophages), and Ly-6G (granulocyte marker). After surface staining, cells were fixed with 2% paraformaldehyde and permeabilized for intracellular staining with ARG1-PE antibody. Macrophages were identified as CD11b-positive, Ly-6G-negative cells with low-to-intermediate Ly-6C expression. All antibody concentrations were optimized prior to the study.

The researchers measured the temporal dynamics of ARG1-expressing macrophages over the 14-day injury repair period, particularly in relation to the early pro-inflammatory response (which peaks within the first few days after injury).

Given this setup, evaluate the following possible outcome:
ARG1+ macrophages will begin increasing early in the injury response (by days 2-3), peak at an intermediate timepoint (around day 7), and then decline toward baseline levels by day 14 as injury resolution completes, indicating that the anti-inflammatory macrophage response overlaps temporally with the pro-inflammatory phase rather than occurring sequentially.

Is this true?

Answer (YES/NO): NO